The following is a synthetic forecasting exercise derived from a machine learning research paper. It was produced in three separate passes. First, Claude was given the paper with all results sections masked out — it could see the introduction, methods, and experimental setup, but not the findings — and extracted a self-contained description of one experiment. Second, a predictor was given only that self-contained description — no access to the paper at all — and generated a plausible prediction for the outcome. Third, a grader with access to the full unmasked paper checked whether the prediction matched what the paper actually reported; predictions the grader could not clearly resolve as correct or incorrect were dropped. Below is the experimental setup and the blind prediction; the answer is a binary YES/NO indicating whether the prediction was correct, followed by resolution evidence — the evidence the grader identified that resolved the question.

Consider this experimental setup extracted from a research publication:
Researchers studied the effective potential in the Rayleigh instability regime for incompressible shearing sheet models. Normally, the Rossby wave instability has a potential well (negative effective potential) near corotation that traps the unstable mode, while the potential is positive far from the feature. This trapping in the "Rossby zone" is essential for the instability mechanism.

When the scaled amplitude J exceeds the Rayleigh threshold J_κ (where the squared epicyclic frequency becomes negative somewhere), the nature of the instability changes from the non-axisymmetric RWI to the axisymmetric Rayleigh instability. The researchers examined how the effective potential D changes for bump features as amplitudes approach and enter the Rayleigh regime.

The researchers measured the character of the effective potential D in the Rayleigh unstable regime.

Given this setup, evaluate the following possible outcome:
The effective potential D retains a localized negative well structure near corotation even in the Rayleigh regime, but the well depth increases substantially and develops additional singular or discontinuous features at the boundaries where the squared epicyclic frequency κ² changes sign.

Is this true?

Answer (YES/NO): NO